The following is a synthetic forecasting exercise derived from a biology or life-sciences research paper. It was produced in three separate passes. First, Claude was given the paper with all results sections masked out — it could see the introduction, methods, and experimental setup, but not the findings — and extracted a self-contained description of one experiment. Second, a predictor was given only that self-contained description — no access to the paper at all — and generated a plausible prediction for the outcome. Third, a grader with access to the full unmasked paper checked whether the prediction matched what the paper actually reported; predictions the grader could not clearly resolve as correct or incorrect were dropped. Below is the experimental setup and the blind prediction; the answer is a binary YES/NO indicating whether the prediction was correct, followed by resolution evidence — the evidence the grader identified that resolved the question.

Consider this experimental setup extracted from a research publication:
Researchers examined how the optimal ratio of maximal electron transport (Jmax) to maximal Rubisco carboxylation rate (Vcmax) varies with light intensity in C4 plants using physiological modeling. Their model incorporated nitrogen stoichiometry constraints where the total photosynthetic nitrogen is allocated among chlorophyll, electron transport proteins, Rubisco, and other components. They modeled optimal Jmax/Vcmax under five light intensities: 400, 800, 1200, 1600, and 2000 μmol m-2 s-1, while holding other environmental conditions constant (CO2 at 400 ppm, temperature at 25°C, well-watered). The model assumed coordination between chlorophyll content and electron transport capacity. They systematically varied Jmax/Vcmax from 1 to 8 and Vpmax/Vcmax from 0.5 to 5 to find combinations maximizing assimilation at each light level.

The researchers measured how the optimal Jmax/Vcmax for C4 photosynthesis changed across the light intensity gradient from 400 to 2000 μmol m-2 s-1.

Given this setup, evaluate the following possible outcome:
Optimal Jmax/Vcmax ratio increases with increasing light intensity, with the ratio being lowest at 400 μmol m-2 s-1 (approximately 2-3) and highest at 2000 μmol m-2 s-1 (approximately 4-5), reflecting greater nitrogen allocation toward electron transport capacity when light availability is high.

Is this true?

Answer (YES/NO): NO